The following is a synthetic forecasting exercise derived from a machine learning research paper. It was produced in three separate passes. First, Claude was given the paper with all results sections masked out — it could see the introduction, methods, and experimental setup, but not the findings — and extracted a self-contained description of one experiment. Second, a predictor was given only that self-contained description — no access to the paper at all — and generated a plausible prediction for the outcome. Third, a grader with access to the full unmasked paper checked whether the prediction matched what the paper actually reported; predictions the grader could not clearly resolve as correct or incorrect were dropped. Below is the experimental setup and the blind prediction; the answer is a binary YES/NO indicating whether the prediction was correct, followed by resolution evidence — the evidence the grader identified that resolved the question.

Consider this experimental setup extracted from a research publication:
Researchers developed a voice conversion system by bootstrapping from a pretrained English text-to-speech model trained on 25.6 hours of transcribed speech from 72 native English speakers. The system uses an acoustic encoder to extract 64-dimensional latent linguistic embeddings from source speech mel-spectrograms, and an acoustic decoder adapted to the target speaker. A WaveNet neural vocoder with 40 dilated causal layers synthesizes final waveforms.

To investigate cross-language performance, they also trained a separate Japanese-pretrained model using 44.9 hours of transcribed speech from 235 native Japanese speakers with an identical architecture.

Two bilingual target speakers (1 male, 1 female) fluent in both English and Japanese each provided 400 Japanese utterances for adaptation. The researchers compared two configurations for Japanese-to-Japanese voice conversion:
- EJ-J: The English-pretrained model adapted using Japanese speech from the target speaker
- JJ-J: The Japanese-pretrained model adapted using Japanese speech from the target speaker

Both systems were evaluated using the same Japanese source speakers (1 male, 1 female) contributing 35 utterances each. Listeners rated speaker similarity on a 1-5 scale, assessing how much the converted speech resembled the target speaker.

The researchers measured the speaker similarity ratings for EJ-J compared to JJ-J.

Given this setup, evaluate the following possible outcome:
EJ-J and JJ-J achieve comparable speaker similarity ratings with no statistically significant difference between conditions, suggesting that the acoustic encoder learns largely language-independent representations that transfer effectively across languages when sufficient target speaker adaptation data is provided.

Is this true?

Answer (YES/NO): NO